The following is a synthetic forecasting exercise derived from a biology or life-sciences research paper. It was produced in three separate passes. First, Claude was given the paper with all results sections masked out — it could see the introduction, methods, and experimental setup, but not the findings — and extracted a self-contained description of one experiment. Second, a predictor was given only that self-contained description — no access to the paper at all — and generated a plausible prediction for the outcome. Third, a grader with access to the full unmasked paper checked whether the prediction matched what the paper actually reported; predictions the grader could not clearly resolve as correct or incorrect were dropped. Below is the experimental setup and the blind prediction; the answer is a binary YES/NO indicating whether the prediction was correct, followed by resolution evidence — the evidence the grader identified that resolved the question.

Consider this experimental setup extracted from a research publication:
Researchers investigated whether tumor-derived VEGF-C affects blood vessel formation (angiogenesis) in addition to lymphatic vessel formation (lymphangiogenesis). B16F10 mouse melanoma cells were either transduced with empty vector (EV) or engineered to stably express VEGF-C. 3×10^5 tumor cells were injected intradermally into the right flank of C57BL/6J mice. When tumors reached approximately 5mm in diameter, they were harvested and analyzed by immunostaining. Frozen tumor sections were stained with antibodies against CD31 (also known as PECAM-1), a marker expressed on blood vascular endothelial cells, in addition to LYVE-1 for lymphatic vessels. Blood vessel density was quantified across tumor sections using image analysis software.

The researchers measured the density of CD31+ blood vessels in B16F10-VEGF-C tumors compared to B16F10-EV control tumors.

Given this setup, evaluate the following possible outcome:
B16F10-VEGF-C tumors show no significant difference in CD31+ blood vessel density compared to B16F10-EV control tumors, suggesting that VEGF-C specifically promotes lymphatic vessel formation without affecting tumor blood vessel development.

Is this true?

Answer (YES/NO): YES